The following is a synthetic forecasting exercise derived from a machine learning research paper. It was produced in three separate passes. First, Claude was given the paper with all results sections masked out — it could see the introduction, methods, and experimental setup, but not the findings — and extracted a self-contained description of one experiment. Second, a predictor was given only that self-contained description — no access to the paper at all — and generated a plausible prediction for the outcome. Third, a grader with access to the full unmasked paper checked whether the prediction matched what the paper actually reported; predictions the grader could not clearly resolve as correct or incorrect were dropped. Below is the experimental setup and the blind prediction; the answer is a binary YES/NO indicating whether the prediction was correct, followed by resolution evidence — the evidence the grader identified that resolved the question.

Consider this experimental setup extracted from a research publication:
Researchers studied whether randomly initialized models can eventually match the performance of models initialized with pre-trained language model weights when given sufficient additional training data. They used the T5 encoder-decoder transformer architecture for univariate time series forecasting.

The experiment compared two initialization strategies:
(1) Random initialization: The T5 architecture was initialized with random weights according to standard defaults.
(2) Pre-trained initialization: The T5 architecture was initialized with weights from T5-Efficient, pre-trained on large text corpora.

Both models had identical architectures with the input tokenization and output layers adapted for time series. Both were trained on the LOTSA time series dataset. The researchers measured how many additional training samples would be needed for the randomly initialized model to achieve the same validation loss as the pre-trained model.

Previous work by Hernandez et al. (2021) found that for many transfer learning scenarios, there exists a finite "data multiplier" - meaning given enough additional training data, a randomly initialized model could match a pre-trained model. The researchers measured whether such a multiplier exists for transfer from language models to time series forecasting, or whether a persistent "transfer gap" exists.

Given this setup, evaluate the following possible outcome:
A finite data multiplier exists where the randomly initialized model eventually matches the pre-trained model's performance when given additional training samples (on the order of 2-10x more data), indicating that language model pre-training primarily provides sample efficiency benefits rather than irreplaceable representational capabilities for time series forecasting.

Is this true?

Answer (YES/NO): NO